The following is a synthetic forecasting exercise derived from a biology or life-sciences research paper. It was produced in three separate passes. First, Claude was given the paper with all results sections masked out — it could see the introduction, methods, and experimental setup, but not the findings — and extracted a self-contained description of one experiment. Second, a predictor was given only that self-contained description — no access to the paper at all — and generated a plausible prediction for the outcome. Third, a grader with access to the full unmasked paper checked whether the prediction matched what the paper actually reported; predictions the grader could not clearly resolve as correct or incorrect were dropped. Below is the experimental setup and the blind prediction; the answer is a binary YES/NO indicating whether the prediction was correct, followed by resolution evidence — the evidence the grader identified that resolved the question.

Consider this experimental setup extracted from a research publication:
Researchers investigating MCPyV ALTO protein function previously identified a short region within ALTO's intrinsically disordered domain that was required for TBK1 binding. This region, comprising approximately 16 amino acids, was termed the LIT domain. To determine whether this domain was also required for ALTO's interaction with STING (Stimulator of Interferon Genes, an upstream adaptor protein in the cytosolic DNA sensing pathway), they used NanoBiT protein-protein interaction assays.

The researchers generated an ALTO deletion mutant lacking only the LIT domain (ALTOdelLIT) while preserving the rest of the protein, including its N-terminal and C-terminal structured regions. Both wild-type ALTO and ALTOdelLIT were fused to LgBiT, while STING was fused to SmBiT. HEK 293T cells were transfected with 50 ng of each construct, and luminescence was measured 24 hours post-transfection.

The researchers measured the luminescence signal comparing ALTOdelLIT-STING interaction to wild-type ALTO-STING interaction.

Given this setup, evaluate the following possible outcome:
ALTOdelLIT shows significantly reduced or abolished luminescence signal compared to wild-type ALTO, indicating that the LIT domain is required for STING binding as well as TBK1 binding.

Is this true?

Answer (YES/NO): NO